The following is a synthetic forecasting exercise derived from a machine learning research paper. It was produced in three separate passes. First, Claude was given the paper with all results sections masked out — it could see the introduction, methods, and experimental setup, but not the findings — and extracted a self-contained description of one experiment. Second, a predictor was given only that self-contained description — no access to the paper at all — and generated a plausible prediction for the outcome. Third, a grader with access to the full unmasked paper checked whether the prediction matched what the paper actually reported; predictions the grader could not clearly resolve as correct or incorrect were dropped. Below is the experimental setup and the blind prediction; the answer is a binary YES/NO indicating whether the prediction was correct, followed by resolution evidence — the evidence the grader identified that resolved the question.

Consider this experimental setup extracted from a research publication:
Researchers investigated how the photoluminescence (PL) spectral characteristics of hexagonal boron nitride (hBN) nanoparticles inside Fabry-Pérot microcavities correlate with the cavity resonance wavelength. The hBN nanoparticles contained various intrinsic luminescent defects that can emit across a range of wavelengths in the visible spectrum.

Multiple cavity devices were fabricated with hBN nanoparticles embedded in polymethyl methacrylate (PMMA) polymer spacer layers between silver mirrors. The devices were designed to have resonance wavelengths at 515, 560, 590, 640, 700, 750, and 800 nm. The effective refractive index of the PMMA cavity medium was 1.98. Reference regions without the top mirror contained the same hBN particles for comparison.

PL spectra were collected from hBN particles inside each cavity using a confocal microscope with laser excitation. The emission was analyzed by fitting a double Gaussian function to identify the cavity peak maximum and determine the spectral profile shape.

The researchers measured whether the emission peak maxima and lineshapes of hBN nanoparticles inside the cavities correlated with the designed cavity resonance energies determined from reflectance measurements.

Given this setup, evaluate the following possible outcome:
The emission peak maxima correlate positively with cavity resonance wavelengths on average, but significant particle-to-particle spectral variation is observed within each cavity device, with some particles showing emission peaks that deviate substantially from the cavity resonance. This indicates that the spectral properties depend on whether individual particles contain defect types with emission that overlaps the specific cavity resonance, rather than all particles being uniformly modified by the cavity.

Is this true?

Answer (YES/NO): NO